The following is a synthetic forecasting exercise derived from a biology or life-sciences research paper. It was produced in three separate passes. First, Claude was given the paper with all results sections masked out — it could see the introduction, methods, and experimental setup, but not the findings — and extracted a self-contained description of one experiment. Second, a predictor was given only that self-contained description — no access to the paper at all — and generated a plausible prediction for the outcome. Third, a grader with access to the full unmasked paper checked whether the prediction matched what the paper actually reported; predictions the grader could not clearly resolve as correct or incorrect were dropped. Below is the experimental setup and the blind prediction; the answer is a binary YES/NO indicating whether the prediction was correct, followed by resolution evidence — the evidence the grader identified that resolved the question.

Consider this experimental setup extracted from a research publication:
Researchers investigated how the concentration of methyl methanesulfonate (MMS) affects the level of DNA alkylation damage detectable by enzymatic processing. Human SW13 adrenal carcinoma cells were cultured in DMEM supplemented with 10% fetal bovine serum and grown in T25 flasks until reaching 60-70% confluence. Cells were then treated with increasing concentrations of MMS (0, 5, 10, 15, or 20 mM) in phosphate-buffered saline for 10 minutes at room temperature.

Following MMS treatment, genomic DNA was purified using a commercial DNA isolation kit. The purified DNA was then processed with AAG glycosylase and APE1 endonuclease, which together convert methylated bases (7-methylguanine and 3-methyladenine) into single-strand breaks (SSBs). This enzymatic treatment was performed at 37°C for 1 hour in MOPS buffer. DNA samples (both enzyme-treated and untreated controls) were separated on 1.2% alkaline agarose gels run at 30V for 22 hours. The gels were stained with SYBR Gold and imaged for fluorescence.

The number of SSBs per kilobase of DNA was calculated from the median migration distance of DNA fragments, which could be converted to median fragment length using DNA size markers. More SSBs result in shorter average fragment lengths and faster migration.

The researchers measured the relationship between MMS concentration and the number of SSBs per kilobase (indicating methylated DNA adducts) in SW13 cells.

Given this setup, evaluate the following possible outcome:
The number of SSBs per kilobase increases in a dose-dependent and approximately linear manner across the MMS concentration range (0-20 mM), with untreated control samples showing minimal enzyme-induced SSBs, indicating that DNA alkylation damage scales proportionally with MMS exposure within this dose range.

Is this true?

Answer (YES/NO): YES